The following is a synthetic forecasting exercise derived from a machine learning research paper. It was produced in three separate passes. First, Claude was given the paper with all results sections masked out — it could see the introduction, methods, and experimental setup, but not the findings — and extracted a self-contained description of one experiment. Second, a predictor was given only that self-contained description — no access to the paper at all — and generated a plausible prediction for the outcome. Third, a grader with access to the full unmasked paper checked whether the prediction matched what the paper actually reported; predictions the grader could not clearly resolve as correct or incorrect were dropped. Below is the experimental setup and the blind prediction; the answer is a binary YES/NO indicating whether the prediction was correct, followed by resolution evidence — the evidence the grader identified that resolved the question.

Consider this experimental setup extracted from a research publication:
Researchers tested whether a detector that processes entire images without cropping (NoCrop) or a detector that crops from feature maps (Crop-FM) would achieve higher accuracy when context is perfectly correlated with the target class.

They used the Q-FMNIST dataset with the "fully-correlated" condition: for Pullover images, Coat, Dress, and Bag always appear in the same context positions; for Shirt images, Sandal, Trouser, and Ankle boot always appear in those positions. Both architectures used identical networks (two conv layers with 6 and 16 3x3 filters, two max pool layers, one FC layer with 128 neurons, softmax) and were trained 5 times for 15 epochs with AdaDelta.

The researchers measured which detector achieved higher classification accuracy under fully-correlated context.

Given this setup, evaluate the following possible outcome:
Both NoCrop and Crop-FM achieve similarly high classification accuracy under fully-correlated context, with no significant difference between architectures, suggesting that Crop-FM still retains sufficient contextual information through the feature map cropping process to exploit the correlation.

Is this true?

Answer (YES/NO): NO